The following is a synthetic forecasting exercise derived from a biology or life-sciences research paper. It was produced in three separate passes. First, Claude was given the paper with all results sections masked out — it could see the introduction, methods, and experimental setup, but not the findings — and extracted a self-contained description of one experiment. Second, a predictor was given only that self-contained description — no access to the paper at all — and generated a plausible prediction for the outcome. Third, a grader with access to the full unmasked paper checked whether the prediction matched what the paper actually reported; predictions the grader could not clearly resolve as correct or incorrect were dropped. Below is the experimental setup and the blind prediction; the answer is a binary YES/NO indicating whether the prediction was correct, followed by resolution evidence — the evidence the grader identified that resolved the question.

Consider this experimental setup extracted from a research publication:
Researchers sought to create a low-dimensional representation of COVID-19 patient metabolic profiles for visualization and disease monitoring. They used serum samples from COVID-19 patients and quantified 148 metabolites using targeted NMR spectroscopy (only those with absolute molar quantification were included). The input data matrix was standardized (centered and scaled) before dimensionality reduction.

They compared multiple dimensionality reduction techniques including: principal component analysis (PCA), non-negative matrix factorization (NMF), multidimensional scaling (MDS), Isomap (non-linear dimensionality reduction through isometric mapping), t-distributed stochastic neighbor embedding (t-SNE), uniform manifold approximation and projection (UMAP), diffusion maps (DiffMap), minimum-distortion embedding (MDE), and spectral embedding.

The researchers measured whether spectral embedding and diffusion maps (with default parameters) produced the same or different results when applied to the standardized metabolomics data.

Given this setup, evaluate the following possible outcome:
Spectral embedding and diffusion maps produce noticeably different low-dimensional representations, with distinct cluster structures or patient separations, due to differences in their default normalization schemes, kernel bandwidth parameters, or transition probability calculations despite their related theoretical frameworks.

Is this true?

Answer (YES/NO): NO